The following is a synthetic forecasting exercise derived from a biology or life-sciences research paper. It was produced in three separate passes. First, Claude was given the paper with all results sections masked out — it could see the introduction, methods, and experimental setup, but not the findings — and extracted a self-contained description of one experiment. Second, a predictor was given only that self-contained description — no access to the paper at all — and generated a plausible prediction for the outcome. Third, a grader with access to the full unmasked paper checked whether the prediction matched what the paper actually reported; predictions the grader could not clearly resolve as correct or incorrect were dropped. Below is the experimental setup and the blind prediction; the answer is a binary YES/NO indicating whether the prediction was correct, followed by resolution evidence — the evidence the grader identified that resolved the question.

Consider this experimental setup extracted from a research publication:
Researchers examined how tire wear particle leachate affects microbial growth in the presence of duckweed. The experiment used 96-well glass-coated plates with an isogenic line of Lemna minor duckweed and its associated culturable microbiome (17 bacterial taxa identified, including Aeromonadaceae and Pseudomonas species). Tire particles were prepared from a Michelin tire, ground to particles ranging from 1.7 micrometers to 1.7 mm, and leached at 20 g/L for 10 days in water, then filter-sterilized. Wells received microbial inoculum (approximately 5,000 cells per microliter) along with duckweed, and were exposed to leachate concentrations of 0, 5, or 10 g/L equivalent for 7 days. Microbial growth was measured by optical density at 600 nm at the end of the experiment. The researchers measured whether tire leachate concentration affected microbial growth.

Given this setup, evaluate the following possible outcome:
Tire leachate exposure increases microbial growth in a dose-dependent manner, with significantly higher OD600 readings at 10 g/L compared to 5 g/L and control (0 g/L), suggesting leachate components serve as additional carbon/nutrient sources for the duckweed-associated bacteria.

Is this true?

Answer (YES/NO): NO